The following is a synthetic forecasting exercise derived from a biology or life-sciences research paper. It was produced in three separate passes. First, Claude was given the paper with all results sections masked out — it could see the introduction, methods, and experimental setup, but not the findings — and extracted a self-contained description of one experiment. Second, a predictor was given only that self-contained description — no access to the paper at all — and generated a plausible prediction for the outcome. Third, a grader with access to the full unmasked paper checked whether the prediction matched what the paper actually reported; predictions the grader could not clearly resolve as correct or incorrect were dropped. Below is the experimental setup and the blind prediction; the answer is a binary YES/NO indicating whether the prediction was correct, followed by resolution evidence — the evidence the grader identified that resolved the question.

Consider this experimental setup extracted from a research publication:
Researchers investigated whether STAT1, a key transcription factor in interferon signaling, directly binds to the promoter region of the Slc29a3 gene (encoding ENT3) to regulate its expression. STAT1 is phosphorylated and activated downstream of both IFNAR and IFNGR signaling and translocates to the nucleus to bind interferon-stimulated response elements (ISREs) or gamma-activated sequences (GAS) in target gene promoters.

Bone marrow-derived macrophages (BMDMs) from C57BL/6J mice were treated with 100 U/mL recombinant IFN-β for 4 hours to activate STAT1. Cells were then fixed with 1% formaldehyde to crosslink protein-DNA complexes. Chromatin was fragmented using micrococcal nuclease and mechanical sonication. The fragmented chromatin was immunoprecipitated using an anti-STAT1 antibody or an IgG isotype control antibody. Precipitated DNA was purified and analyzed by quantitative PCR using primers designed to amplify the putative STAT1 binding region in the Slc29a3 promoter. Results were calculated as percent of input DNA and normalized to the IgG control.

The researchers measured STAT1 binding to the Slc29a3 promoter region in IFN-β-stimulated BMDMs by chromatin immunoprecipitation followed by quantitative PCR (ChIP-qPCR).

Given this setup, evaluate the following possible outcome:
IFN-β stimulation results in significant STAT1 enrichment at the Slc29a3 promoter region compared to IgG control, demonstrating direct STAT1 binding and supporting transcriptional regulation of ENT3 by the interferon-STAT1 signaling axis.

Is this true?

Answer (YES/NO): YES